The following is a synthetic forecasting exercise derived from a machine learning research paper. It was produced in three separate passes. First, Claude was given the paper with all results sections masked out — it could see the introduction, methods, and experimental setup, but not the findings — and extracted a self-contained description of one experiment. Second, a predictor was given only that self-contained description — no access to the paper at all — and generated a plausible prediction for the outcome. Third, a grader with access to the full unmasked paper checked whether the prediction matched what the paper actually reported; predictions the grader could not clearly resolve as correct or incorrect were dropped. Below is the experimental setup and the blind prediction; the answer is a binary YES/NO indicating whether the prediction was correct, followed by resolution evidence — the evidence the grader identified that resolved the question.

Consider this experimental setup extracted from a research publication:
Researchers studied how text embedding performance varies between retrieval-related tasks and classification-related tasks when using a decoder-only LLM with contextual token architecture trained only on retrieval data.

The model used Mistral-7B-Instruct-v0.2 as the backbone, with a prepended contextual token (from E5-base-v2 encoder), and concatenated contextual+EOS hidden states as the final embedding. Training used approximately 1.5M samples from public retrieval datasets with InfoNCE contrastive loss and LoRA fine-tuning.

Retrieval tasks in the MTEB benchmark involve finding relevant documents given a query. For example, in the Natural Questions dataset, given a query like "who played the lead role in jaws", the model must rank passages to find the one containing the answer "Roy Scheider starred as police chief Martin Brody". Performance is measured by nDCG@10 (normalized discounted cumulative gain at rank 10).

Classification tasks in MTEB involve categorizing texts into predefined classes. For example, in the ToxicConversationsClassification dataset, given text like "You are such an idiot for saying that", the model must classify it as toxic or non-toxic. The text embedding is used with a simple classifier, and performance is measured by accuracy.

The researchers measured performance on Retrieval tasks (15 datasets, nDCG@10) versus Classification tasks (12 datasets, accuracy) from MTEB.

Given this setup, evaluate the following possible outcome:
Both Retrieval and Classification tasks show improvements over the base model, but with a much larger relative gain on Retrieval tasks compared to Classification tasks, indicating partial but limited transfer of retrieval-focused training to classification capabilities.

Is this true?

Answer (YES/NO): YES